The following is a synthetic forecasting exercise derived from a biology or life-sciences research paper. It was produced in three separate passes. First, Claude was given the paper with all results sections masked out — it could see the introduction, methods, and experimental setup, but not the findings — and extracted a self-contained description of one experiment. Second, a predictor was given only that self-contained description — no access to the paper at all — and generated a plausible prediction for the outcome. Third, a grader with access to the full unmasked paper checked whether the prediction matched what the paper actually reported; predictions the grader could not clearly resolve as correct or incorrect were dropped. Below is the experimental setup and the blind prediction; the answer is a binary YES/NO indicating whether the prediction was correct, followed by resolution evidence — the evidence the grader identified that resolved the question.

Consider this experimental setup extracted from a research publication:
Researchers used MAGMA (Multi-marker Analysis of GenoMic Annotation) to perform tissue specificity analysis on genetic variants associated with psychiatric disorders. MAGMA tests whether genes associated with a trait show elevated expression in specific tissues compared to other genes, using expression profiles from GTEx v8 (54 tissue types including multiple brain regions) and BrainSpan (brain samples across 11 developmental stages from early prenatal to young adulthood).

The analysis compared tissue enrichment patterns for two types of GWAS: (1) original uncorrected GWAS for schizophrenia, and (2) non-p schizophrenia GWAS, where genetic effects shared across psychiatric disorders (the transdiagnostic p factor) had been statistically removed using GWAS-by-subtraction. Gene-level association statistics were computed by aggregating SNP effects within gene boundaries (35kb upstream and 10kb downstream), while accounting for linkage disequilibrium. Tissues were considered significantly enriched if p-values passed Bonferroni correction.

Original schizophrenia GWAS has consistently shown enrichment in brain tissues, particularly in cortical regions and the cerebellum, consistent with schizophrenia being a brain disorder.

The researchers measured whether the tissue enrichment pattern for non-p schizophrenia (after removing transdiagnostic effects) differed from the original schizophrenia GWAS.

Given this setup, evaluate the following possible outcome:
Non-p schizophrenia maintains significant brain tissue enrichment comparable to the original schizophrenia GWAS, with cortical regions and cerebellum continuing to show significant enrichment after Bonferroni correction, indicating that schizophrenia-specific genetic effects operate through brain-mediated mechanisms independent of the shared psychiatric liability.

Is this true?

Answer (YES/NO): YES